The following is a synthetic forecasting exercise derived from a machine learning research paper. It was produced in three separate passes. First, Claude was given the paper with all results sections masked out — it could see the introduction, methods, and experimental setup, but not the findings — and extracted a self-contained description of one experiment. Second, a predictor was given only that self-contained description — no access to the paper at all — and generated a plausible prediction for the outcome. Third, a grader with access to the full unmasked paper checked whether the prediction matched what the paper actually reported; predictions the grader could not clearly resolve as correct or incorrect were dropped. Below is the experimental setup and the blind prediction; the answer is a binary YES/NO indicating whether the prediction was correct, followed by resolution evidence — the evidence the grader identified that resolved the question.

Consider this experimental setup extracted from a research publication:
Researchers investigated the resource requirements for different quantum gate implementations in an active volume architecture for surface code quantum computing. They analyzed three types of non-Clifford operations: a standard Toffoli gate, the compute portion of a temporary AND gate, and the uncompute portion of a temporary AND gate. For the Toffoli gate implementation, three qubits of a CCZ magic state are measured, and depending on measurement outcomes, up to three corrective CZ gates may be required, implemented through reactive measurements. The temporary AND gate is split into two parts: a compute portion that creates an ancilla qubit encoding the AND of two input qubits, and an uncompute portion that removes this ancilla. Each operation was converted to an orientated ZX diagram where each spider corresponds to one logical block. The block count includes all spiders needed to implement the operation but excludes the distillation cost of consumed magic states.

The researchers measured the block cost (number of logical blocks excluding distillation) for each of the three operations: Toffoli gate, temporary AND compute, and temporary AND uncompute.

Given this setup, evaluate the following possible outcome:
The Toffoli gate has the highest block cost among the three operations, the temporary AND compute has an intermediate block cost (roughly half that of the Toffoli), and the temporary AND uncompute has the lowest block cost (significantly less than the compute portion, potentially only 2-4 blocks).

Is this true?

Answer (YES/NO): NO